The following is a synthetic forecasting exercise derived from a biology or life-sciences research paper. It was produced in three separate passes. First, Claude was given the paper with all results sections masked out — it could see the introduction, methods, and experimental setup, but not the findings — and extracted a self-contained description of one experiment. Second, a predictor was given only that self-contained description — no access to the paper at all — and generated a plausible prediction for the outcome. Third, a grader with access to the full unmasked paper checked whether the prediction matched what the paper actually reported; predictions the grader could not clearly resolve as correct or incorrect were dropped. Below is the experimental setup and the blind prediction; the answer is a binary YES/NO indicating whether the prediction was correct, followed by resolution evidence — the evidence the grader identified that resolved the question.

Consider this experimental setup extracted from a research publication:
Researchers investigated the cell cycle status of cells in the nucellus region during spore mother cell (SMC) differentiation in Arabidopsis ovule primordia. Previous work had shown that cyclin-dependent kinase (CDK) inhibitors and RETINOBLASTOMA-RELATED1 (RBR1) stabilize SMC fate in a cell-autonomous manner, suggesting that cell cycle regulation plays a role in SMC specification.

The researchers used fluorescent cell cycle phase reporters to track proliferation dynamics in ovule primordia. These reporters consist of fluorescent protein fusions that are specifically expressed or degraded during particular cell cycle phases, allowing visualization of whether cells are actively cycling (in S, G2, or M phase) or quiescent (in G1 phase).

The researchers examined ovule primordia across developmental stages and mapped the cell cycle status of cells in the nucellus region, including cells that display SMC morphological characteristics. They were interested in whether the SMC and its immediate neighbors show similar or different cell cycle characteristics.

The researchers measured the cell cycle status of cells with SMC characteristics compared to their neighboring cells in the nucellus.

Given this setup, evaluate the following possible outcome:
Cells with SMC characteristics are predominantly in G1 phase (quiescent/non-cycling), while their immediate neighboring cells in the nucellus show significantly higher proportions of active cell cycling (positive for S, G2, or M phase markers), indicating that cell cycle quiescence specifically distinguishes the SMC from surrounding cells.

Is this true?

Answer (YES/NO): NO